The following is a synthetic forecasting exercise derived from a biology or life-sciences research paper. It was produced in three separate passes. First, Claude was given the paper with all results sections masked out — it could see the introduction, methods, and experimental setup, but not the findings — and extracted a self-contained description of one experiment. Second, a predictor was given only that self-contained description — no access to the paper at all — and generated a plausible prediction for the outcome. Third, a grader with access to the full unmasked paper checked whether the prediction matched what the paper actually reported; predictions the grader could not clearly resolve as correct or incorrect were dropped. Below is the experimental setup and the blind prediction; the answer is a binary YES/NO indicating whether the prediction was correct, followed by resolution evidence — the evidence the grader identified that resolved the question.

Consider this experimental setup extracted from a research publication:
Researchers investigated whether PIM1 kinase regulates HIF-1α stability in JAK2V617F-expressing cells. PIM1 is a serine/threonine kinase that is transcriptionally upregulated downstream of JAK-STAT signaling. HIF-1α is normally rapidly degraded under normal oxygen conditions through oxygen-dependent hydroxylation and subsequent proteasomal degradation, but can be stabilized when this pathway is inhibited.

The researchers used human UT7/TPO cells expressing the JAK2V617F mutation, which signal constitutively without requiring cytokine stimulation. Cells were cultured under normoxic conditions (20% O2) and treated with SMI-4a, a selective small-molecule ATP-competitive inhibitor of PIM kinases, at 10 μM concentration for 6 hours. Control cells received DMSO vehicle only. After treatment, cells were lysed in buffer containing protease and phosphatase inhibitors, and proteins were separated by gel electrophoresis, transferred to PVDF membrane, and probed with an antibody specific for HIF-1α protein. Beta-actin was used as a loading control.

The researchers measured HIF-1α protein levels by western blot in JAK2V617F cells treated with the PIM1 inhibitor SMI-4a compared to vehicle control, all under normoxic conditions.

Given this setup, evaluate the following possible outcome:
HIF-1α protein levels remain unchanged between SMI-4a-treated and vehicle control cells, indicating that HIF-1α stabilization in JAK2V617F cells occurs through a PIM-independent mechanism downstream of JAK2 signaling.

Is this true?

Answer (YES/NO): NO